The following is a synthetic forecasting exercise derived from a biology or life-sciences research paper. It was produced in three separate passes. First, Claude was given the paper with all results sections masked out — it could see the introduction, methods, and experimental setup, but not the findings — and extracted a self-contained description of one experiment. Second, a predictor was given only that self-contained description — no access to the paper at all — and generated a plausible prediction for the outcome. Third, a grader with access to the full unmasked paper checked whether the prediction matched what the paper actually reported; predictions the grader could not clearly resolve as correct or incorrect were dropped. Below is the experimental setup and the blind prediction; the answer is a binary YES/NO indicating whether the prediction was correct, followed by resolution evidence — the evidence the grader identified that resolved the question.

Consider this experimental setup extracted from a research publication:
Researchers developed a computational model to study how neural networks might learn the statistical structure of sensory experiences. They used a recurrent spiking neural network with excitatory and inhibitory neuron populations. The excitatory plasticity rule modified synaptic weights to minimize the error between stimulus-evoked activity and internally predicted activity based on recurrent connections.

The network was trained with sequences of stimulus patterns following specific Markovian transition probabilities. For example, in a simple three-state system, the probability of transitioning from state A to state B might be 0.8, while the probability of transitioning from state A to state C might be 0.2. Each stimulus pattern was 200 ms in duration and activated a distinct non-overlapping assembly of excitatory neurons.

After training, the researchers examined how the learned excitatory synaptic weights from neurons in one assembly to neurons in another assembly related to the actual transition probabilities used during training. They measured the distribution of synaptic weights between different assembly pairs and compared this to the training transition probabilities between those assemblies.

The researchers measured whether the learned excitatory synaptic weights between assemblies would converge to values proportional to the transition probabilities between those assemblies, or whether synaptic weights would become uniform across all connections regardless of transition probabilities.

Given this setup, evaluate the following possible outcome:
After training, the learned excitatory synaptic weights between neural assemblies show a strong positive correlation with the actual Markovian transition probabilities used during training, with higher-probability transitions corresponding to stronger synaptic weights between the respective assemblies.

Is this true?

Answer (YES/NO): YES